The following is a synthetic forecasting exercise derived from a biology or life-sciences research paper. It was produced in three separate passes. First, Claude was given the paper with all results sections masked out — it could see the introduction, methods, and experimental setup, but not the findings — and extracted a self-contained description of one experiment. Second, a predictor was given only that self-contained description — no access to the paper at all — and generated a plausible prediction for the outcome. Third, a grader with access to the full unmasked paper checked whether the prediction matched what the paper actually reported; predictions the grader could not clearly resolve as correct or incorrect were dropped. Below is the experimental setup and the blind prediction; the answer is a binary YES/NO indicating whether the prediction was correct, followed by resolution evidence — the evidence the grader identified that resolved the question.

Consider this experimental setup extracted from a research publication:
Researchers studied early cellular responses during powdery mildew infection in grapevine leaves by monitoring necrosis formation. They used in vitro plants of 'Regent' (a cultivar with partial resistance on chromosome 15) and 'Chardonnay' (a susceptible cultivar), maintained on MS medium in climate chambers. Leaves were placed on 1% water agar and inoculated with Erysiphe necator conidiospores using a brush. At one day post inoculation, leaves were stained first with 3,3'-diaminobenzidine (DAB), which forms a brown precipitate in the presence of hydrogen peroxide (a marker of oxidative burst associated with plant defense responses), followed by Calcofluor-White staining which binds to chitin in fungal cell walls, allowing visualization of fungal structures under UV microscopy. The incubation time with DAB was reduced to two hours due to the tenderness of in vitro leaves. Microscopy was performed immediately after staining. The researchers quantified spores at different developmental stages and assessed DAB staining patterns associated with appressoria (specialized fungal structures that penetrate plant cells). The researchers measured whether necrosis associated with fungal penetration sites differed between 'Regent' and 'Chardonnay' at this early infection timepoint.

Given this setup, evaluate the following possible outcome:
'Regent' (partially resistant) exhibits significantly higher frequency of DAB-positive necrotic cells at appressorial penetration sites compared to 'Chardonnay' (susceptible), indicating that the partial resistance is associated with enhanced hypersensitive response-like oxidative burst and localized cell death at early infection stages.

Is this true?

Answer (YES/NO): YES